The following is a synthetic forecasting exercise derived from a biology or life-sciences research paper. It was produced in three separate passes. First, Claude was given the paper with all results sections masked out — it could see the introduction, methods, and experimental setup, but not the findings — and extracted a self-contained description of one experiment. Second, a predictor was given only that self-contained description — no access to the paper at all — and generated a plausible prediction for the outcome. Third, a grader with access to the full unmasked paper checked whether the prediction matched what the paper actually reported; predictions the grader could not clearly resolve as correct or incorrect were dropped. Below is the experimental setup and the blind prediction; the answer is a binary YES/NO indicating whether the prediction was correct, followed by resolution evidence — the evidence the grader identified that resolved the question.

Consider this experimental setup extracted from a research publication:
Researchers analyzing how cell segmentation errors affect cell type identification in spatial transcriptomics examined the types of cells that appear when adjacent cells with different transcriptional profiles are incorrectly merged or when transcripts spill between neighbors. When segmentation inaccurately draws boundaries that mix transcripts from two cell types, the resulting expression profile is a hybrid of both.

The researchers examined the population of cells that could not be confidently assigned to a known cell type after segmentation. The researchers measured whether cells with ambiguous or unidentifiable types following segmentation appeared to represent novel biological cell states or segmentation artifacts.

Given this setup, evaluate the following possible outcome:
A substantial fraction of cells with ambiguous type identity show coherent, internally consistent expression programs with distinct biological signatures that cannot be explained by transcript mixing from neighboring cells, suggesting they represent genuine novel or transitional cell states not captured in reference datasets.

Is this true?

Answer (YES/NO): NO